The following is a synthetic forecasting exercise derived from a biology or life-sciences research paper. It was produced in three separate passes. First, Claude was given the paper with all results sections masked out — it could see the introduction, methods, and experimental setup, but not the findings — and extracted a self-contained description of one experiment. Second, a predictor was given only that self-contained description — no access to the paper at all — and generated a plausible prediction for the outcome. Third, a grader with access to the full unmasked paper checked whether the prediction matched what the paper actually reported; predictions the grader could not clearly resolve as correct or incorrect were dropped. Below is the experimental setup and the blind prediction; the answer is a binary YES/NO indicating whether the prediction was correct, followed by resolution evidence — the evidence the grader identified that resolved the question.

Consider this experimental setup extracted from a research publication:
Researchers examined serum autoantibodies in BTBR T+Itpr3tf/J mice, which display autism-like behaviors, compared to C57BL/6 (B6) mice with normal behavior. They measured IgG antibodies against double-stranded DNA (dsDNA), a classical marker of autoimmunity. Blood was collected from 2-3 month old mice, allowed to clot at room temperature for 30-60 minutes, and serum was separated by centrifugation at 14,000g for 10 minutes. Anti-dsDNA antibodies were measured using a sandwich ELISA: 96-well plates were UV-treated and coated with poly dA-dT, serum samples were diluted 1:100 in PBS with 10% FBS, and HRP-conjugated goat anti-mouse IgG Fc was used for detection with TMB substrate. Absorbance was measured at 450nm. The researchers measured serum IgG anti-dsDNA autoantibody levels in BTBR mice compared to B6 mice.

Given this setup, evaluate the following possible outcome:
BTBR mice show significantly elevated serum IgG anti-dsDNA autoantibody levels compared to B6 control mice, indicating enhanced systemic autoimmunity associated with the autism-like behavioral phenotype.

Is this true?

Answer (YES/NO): YES